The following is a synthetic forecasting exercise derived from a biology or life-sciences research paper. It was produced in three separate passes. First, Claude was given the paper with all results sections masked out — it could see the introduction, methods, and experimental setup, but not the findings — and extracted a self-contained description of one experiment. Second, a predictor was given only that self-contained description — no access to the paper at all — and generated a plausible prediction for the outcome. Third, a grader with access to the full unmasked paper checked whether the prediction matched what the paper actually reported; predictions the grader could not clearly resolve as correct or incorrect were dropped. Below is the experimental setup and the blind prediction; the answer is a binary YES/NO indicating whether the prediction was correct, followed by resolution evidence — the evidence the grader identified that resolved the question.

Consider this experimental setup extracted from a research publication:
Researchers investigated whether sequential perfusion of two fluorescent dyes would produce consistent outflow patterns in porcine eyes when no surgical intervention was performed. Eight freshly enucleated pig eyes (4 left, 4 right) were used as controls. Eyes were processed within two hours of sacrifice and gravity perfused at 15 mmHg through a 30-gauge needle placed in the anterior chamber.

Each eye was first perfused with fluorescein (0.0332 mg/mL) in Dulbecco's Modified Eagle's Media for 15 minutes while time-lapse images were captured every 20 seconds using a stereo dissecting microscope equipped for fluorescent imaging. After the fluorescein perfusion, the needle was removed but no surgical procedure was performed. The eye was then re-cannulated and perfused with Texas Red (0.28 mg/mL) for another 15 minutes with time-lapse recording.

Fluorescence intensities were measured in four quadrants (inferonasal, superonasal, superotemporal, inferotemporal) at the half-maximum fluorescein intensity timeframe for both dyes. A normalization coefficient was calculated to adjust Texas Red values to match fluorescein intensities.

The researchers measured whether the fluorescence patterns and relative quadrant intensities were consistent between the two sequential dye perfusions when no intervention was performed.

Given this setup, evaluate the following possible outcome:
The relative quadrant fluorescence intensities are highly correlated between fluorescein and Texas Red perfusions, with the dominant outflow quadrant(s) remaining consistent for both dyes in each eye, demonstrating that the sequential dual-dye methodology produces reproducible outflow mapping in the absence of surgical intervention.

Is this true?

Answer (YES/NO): YES